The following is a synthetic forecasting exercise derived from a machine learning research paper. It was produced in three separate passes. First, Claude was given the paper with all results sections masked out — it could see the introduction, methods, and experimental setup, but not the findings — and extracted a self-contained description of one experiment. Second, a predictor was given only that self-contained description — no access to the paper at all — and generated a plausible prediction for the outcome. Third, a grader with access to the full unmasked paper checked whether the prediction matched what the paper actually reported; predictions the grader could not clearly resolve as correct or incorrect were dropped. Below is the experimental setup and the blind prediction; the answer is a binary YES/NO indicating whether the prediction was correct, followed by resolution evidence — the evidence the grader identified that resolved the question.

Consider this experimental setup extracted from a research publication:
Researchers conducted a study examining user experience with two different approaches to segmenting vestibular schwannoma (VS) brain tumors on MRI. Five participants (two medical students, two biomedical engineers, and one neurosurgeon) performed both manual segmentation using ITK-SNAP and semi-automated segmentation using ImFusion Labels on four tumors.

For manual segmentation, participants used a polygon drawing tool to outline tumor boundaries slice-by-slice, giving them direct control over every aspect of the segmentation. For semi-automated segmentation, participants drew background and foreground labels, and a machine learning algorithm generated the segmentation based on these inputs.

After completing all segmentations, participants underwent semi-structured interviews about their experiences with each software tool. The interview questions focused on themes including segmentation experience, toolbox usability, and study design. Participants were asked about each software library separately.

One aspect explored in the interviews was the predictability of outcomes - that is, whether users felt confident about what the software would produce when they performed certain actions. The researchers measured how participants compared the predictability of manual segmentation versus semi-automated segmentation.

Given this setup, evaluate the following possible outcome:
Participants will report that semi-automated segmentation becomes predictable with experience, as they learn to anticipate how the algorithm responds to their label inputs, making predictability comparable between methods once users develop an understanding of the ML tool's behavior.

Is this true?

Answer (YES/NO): NO